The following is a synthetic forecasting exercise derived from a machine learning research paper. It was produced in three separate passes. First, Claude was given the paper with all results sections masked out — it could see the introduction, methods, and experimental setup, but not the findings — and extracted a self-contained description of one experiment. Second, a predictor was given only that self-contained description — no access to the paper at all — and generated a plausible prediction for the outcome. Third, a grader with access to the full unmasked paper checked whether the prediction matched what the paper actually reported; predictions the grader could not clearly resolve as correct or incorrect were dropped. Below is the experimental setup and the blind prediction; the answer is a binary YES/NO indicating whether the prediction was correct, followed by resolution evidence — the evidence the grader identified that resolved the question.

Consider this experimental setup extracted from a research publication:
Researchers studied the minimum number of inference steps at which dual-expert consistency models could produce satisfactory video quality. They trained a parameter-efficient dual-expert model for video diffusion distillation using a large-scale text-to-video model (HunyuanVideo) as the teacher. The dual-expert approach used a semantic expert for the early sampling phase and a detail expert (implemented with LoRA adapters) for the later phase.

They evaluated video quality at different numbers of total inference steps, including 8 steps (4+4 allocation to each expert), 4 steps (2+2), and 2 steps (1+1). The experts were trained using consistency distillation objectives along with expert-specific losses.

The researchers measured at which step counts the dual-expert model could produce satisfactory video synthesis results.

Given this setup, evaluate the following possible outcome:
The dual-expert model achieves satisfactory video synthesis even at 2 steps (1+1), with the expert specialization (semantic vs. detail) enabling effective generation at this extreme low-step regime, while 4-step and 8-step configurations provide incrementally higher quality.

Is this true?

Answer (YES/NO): NO